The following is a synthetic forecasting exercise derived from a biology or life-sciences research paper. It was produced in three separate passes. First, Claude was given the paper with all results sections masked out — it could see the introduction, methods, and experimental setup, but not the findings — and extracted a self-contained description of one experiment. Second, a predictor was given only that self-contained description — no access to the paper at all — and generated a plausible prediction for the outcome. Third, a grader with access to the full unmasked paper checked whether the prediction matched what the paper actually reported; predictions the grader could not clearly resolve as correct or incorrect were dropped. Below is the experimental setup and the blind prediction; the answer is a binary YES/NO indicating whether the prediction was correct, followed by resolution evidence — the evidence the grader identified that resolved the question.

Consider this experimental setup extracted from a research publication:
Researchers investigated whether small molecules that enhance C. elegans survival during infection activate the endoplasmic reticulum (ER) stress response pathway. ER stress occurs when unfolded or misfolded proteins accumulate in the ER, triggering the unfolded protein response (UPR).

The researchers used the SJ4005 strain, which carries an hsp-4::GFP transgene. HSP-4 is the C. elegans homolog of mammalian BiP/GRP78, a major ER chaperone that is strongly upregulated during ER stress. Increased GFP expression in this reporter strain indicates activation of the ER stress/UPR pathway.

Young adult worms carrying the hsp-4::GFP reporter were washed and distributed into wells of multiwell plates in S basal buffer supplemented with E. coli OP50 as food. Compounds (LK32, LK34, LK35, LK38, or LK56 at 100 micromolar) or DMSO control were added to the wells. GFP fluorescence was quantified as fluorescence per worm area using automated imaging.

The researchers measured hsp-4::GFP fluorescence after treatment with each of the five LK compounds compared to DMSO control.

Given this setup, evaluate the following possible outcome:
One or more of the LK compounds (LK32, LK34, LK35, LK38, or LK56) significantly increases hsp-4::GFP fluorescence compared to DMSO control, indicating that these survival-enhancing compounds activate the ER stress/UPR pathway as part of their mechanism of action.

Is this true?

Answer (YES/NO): NO